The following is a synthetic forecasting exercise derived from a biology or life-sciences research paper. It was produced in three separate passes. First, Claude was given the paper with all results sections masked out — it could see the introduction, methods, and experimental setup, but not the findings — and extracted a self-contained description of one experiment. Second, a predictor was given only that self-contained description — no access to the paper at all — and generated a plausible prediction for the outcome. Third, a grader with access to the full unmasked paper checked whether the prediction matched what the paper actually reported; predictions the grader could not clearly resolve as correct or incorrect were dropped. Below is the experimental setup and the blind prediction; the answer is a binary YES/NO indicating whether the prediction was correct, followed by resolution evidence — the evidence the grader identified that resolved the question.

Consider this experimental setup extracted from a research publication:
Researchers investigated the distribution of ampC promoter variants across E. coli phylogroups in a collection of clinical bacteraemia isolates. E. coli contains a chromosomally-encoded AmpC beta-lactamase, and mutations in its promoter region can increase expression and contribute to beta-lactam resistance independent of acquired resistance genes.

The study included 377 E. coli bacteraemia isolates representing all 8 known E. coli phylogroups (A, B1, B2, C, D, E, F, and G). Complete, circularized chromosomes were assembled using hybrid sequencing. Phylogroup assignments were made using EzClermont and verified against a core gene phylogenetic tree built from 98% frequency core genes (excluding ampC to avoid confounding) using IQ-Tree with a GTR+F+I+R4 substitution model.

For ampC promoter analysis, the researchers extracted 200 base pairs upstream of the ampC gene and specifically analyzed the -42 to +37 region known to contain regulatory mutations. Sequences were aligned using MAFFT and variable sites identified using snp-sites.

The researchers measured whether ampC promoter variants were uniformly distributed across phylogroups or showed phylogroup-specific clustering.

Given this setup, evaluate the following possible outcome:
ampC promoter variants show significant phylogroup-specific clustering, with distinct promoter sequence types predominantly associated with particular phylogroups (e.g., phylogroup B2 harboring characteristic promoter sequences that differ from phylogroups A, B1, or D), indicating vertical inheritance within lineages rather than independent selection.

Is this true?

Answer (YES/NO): YES